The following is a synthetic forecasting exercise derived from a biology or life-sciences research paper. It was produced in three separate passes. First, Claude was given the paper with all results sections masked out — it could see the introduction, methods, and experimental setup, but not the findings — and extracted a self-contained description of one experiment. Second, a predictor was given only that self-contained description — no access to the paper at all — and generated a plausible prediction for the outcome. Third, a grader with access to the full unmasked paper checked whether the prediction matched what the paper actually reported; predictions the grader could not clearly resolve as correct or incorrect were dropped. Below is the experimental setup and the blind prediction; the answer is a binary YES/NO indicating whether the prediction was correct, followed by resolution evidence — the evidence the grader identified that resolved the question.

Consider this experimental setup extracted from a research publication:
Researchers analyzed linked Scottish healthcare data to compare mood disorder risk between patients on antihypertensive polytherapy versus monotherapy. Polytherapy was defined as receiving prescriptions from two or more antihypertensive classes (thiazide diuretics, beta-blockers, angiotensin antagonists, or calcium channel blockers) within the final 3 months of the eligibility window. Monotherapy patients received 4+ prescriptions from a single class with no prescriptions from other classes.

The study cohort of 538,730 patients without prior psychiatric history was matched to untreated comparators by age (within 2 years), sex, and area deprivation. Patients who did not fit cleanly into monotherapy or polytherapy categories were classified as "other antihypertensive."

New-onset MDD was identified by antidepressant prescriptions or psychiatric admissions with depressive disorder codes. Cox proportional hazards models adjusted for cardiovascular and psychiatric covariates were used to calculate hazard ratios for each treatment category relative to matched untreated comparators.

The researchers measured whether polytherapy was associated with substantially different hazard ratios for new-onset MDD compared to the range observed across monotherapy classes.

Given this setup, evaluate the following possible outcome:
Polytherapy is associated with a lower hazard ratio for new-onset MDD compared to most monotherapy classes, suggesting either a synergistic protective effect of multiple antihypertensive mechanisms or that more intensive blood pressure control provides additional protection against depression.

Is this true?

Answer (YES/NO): NO